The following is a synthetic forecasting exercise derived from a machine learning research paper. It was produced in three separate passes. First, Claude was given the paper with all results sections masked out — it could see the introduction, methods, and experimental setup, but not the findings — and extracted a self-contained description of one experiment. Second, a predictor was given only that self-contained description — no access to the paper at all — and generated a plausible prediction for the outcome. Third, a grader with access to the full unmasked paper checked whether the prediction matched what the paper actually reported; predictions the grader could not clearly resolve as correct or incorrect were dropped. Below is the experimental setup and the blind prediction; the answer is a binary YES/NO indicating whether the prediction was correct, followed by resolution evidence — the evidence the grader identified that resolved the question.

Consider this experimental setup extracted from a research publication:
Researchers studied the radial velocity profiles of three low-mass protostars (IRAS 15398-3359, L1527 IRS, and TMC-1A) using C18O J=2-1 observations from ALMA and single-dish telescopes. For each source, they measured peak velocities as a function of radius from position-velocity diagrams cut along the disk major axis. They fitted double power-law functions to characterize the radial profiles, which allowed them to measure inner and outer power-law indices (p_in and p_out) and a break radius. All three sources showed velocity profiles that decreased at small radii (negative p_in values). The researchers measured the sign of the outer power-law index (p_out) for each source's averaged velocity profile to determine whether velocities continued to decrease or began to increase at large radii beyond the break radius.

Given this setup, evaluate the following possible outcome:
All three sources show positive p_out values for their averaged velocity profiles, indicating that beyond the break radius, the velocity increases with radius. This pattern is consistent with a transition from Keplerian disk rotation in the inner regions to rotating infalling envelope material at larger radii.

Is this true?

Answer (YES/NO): NO